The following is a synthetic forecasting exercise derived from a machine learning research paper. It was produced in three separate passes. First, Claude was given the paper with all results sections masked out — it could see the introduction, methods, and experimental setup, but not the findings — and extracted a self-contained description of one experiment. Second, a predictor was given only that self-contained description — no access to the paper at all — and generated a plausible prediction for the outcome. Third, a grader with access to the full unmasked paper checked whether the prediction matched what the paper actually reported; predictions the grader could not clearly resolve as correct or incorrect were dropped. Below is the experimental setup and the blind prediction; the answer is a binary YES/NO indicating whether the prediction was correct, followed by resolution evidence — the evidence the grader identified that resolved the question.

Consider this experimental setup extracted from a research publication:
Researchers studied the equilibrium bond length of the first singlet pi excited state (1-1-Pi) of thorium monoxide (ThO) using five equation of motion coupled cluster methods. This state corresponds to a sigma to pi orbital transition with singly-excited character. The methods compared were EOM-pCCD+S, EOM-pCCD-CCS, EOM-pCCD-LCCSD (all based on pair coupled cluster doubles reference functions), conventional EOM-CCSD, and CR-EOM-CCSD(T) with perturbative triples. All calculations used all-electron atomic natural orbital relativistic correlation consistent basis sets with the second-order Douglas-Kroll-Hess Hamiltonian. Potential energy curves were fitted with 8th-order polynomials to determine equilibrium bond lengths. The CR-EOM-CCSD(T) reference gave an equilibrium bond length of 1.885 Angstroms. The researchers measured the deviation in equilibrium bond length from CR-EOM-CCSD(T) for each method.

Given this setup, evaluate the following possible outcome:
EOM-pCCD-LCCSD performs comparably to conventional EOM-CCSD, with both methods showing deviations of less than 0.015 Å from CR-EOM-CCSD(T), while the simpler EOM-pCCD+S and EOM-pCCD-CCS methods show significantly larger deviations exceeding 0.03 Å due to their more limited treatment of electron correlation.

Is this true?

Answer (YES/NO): NO